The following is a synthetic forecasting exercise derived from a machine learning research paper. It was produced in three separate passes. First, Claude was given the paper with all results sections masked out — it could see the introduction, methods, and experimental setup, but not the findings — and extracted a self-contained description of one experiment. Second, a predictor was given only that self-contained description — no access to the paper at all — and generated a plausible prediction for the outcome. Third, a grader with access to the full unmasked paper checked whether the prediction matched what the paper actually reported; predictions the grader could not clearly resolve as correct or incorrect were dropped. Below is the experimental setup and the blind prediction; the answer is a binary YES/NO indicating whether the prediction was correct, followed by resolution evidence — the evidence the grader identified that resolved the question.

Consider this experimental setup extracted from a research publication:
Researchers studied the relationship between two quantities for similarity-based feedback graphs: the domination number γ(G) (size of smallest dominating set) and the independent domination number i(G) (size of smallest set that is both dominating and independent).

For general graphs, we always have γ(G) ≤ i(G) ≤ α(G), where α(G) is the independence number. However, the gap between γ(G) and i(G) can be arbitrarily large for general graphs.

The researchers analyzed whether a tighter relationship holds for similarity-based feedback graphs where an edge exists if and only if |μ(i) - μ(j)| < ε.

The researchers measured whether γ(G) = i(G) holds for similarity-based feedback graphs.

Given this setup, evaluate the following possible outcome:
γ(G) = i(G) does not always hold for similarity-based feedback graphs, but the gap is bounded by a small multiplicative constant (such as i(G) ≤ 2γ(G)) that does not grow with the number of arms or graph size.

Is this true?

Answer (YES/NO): NO